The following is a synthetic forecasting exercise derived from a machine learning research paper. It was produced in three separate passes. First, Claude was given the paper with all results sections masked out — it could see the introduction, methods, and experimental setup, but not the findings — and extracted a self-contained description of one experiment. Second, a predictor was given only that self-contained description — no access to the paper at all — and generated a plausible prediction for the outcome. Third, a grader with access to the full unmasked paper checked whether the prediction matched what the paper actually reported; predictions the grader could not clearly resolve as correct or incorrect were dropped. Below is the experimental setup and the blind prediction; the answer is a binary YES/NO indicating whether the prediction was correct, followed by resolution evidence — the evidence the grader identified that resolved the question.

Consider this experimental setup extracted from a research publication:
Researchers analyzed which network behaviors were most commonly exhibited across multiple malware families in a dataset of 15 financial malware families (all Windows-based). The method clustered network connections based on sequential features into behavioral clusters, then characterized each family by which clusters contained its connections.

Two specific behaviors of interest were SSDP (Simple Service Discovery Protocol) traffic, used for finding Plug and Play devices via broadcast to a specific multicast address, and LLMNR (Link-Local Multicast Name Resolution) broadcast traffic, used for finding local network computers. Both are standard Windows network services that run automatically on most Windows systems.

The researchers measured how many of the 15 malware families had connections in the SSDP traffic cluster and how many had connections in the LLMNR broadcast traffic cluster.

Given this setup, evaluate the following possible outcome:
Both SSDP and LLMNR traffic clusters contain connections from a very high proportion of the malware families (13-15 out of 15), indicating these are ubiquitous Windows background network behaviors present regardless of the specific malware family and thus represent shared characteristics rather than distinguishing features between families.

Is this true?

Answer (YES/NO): NO